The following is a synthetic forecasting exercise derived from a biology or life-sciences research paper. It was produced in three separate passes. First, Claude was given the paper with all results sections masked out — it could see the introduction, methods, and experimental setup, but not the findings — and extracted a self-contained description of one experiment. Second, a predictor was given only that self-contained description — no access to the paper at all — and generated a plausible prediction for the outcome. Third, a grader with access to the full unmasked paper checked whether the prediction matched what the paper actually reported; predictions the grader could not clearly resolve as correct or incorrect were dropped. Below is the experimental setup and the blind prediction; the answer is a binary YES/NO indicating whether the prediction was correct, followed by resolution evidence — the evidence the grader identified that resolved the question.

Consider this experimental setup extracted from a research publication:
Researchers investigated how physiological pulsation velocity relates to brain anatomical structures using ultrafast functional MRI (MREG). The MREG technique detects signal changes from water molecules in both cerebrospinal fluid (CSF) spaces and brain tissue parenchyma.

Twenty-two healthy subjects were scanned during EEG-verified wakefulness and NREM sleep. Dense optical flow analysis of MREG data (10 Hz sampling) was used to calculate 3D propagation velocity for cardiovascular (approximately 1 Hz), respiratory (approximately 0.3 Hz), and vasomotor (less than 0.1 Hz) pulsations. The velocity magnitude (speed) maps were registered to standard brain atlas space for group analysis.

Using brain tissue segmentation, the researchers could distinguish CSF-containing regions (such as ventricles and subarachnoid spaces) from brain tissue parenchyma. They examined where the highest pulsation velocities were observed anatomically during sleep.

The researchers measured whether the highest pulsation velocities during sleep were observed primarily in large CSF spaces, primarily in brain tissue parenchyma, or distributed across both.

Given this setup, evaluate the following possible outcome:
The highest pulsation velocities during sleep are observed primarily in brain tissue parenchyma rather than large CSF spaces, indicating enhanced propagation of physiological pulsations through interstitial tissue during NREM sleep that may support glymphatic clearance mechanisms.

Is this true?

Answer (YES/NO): NO